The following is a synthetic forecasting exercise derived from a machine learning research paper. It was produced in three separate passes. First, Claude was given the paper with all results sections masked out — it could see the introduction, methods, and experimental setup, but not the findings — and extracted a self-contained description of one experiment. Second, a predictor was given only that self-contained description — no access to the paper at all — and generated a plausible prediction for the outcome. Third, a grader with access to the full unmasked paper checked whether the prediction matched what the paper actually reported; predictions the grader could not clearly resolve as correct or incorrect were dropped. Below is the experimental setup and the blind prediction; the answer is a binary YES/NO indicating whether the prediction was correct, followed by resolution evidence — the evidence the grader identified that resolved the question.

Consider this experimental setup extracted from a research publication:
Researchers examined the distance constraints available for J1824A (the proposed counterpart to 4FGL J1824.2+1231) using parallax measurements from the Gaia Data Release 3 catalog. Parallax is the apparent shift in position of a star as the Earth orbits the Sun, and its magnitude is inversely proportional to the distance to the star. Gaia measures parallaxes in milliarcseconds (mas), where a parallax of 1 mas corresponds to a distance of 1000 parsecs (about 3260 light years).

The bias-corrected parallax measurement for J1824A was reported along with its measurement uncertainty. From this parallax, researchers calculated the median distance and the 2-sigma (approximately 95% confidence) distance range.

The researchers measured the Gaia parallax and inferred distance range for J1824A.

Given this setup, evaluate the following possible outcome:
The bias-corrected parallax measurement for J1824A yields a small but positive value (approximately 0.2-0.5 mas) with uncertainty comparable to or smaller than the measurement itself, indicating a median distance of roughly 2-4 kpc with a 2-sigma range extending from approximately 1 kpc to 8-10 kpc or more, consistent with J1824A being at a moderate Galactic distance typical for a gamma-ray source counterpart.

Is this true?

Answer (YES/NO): NO